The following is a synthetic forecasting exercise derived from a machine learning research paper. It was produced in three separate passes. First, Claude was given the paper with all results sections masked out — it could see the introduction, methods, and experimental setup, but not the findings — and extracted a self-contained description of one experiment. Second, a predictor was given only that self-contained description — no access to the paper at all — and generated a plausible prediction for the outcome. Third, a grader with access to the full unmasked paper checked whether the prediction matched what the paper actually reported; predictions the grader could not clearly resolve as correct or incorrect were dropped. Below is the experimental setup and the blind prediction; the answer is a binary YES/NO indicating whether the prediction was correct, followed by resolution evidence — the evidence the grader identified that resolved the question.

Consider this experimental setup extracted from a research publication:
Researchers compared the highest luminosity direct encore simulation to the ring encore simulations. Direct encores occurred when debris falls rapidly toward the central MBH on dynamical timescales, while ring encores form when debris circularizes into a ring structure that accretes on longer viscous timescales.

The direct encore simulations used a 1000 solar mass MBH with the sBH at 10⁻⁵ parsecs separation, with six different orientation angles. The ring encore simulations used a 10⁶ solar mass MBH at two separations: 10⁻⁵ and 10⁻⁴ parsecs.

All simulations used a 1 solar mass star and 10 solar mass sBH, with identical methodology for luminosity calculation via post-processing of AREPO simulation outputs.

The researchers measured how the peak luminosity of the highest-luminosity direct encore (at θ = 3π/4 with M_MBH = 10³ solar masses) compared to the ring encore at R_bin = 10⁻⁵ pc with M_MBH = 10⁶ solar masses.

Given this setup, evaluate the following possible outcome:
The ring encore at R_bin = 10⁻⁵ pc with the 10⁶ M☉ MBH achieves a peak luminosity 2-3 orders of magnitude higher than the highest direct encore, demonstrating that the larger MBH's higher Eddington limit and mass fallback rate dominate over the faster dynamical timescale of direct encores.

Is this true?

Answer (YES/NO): NO